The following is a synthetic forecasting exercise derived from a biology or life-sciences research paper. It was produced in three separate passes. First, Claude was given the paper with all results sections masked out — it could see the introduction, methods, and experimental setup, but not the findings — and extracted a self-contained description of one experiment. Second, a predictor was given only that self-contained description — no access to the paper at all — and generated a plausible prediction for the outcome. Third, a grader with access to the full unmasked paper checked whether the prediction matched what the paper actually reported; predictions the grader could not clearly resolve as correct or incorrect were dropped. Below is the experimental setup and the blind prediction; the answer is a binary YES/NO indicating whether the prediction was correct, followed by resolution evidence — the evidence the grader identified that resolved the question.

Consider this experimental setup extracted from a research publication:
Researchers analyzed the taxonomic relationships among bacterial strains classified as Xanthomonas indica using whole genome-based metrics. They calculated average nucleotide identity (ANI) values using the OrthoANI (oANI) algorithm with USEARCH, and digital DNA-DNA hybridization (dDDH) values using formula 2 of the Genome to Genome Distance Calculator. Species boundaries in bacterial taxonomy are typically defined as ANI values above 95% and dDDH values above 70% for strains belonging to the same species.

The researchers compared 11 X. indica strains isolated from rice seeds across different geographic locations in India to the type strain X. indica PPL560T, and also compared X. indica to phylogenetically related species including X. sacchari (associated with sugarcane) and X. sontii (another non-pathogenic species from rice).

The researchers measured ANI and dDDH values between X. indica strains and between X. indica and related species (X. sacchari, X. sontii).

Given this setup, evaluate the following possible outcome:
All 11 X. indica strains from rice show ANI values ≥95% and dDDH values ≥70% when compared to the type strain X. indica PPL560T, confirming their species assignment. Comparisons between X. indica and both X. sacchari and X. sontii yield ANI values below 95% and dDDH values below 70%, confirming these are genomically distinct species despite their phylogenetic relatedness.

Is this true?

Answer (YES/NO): NO